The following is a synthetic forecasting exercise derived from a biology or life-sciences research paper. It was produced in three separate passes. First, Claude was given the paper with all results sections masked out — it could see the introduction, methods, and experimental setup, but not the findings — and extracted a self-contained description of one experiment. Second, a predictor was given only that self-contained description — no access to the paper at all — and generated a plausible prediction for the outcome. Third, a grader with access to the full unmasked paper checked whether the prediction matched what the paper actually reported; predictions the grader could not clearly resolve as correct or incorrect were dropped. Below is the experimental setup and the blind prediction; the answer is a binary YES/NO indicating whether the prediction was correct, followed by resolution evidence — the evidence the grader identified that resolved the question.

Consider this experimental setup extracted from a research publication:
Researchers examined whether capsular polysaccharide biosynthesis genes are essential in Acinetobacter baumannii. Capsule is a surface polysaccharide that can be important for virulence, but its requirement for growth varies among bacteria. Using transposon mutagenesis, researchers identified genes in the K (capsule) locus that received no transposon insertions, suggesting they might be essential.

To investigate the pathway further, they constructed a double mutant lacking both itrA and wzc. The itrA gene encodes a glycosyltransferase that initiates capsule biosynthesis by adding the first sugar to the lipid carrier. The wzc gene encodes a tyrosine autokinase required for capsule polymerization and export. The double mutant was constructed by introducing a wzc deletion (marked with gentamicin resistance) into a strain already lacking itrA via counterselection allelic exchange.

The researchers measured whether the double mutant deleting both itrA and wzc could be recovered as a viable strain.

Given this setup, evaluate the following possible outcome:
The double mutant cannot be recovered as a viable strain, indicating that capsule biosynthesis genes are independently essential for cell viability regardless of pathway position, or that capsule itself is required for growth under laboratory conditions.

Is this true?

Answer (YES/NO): NO